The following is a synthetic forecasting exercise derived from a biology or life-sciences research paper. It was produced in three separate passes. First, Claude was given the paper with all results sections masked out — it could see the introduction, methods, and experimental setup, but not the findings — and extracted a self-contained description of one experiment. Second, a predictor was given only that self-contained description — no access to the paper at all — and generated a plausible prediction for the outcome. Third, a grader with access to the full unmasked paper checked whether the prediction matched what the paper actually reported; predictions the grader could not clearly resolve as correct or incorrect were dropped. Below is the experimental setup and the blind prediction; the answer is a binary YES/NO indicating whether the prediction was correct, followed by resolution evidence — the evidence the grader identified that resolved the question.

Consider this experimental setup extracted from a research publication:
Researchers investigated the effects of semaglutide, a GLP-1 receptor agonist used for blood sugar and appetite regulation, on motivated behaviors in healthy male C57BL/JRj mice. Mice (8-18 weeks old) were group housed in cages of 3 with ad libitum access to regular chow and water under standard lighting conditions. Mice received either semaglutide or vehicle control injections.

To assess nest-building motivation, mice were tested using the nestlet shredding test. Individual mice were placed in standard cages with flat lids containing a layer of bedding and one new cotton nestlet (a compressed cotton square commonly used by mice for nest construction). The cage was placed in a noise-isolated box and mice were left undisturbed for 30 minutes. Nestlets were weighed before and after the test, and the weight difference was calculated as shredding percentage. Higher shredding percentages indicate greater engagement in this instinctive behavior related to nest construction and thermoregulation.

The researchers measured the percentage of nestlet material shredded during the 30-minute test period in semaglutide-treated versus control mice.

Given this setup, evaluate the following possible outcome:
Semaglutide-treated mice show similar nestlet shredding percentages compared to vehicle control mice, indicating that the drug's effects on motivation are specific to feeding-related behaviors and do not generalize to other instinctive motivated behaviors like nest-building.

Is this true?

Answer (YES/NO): NO